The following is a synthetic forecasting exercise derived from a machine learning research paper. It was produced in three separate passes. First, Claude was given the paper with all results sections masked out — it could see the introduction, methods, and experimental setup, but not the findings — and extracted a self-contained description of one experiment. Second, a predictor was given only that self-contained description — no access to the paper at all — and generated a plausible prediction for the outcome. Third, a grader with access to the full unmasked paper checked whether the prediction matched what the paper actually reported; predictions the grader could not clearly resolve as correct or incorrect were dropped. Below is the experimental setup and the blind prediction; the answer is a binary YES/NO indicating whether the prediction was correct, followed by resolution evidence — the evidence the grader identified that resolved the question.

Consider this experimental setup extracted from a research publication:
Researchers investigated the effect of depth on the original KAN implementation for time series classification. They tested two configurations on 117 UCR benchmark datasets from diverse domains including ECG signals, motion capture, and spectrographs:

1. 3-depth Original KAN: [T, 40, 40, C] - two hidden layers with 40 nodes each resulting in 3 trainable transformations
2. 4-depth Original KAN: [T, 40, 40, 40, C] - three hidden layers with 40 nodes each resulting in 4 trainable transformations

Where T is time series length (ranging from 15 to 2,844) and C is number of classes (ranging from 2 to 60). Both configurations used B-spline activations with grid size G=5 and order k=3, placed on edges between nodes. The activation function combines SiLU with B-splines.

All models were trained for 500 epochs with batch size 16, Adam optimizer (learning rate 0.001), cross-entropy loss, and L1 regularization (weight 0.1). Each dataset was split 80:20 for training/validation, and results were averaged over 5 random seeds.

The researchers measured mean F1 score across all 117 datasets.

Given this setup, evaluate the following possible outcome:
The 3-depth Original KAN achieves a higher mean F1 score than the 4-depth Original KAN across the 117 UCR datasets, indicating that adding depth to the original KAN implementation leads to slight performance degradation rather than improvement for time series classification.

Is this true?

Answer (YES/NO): YES